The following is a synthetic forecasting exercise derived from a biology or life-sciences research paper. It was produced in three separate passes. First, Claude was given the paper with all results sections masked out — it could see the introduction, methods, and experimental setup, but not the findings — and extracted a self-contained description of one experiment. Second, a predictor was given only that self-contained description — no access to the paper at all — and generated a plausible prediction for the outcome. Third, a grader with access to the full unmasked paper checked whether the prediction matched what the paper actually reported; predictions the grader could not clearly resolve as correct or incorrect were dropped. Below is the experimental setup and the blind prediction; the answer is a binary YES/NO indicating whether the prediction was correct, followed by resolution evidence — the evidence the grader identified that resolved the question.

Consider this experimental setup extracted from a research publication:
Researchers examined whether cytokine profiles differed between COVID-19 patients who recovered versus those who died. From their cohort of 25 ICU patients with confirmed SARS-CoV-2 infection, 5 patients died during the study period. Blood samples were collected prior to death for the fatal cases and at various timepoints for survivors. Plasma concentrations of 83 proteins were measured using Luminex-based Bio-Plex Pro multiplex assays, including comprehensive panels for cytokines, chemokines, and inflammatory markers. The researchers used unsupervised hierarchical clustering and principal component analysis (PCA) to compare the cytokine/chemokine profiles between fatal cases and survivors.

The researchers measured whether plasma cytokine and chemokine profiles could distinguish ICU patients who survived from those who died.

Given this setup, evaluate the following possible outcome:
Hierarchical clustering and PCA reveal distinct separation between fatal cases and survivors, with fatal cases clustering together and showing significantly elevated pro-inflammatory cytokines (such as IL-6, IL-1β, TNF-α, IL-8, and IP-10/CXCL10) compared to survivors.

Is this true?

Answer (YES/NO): NO